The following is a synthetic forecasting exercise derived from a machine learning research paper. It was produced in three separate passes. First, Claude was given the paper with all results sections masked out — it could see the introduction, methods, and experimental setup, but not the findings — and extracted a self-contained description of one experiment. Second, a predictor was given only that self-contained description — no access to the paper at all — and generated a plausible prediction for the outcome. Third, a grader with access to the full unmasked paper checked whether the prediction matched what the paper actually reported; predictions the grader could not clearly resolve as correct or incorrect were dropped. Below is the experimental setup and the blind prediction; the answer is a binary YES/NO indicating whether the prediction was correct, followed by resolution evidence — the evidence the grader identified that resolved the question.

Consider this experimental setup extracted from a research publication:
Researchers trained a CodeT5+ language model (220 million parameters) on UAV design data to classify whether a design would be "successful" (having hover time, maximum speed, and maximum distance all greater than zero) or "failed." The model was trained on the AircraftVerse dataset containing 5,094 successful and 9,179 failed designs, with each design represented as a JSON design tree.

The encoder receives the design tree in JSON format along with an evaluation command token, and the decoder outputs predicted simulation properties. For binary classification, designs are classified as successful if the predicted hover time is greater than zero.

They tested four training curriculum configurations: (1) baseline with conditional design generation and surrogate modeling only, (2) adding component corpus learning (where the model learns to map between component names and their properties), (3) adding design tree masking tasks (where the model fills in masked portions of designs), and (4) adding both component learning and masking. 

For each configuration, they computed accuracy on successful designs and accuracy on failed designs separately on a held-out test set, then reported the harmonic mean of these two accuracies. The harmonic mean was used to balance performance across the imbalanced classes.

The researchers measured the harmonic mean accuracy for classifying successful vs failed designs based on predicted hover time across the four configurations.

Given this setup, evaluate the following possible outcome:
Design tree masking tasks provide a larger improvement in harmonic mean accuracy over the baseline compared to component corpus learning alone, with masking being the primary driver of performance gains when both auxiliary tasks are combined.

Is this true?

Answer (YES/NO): YES